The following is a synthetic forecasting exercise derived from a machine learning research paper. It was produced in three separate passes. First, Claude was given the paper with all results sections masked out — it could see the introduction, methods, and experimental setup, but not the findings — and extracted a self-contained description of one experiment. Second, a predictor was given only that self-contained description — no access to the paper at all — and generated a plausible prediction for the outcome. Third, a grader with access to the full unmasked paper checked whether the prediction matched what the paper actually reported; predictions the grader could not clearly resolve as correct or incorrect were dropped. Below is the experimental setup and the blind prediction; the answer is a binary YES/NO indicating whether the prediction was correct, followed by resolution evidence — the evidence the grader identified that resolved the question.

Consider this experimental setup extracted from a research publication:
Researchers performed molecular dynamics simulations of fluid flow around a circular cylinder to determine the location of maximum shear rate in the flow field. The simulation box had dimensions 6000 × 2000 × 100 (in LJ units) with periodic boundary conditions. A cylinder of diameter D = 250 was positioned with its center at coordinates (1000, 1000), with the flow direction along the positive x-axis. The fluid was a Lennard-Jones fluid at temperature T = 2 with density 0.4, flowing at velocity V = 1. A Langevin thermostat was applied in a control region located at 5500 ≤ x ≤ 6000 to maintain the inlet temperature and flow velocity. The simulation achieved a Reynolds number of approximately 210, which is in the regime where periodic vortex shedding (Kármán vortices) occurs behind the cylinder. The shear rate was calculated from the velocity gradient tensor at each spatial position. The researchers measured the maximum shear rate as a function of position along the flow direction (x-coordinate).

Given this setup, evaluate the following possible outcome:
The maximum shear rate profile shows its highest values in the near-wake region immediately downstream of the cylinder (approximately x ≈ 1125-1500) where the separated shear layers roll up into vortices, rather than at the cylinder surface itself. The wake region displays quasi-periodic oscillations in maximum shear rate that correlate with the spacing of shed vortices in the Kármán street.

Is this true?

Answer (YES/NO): NO